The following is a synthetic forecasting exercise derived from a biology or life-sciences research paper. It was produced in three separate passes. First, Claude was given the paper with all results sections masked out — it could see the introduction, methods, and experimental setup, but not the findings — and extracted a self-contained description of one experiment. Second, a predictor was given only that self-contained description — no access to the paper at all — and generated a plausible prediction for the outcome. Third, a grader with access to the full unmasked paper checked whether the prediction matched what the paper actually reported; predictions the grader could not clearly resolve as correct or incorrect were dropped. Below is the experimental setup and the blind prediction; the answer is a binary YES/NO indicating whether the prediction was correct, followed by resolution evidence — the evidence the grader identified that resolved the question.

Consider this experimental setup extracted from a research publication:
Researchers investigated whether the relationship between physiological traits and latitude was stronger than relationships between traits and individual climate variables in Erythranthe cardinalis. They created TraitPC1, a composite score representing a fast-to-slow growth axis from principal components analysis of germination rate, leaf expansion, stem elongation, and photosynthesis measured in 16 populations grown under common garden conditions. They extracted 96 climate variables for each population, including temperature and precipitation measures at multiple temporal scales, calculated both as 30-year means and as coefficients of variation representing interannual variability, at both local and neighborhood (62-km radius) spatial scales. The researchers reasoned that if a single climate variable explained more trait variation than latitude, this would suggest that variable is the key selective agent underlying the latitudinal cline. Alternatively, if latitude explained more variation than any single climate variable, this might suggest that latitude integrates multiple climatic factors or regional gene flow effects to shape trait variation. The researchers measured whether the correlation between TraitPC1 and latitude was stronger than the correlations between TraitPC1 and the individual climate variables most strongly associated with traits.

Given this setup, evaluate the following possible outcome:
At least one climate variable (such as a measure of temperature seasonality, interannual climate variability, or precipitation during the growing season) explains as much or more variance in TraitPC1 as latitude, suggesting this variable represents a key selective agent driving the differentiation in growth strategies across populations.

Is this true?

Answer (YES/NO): YES